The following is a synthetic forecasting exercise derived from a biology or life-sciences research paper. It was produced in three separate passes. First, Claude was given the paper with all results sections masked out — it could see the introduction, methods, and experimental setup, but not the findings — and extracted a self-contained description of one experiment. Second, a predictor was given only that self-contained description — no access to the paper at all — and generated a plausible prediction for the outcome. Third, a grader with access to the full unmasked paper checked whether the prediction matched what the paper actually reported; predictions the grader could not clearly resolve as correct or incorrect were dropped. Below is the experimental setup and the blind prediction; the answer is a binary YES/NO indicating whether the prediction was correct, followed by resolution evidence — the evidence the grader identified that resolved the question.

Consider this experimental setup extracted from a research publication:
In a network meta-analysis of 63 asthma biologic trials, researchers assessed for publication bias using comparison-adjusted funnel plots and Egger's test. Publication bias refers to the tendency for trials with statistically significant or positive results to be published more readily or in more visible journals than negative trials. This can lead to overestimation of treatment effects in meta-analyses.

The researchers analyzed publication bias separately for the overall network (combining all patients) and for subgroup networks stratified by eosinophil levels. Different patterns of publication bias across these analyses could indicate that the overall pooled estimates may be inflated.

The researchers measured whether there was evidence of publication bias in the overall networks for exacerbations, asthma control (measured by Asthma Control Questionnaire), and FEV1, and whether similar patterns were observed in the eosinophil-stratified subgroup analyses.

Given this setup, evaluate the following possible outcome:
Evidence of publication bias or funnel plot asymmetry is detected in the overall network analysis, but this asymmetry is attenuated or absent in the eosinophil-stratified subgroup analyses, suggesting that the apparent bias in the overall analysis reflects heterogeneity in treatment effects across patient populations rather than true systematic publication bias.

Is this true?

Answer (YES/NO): NO